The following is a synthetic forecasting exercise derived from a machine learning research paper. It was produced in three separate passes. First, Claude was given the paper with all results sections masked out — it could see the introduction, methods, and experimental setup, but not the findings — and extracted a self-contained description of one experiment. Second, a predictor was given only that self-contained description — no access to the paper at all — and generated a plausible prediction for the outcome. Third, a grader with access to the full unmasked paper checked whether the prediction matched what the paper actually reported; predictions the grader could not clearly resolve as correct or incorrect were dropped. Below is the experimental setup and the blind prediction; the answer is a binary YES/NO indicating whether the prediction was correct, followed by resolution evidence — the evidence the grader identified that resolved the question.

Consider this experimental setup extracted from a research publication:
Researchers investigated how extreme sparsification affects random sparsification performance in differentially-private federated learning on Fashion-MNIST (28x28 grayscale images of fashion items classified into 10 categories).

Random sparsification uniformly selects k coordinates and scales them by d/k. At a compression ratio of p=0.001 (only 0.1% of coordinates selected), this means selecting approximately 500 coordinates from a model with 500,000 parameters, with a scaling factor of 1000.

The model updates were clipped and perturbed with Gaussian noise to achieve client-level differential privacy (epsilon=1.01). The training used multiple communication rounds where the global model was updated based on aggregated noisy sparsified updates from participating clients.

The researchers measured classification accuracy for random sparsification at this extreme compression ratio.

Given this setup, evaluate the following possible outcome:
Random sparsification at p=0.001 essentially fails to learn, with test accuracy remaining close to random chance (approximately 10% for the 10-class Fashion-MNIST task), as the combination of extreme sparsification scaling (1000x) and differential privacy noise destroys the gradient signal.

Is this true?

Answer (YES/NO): NO